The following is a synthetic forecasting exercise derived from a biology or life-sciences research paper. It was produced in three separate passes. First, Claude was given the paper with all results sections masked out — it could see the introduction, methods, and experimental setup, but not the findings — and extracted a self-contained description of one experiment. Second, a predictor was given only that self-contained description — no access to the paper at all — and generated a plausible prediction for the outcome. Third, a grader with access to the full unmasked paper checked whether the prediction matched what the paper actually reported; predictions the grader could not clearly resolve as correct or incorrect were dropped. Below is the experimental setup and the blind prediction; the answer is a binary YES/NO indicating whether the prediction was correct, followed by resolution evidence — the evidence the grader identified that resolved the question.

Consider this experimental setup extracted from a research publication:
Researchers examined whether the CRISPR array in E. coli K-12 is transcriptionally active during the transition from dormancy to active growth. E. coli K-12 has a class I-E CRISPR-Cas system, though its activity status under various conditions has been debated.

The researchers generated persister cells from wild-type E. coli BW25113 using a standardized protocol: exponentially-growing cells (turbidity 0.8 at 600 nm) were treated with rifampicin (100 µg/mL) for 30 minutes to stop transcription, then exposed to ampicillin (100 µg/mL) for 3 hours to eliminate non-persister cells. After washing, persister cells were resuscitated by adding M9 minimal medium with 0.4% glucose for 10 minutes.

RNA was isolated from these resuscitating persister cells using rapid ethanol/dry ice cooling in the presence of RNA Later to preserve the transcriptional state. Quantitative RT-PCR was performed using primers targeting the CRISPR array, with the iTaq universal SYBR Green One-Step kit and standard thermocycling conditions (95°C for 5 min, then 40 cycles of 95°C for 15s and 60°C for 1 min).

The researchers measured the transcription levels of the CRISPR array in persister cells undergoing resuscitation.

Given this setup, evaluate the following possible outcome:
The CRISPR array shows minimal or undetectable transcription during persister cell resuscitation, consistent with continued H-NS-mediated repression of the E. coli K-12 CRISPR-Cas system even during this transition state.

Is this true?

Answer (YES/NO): NO